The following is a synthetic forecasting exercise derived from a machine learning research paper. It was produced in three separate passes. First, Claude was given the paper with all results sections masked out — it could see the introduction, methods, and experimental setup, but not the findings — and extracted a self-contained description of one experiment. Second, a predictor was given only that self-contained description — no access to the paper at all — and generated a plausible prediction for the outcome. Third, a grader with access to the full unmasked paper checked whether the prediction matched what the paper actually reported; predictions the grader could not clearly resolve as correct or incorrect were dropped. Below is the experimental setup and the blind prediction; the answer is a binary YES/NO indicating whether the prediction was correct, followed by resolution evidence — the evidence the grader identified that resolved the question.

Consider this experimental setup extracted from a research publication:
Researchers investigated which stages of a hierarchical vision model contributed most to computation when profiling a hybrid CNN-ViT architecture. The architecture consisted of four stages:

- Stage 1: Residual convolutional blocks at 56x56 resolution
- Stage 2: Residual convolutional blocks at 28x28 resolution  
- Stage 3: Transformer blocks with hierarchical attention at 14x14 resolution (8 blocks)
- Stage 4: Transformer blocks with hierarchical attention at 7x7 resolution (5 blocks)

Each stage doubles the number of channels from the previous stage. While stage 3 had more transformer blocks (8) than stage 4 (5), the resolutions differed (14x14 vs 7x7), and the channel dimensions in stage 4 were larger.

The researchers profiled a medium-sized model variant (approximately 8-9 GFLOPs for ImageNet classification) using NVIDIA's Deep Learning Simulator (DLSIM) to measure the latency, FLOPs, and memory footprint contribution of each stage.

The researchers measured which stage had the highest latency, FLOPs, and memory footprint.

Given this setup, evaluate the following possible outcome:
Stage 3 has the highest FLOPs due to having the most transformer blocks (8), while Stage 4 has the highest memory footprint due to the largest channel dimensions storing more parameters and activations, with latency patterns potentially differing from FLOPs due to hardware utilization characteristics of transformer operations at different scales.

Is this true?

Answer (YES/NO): NO